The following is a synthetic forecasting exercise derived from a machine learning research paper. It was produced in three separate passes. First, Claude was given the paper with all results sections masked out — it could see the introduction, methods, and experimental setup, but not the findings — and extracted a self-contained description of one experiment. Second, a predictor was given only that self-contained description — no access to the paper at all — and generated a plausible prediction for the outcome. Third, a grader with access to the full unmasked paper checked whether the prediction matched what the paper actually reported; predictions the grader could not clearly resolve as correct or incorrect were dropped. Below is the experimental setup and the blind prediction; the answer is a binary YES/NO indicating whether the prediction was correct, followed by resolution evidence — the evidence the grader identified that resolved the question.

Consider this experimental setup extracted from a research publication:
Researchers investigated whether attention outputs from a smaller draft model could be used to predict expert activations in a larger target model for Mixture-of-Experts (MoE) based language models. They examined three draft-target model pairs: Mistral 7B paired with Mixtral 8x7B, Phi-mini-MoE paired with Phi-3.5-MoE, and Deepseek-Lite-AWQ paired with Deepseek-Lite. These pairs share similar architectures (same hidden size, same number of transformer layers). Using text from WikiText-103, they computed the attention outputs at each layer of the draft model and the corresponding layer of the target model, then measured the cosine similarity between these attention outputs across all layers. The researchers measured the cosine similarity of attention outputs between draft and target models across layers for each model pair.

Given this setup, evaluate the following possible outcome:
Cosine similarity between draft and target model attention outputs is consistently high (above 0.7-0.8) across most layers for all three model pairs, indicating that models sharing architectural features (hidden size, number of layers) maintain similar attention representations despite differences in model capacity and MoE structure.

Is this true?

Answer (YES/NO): NO